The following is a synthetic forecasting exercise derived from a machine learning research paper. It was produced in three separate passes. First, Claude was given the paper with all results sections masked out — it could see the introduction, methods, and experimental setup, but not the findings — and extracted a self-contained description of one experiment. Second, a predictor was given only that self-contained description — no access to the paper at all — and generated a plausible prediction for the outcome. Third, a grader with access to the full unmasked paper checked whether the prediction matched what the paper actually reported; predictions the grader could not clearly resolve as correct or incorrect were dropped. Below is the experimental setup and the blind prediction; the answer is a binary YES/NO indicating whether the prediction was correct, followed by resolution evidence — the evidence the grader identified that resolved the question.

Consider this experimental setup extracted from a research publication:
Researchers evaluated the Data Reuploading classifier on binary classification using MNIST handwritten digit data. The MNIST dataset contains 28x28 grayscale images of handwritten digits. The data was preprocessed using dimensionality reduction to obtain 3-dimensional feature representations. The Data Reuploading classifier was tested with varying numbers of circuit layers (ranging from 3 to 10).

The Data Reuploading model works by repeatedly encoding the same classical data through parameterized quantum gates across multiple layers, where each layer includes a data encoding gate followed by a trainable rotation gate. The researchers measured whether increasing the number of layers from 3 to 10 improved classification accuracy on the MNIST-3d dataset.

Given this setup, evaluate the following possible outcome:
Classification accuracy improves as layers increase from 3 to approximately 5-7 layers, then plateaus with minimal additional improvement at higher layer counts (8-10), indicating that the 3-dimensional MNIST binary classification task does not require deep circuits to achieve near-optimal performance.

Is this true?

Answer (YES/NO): NO